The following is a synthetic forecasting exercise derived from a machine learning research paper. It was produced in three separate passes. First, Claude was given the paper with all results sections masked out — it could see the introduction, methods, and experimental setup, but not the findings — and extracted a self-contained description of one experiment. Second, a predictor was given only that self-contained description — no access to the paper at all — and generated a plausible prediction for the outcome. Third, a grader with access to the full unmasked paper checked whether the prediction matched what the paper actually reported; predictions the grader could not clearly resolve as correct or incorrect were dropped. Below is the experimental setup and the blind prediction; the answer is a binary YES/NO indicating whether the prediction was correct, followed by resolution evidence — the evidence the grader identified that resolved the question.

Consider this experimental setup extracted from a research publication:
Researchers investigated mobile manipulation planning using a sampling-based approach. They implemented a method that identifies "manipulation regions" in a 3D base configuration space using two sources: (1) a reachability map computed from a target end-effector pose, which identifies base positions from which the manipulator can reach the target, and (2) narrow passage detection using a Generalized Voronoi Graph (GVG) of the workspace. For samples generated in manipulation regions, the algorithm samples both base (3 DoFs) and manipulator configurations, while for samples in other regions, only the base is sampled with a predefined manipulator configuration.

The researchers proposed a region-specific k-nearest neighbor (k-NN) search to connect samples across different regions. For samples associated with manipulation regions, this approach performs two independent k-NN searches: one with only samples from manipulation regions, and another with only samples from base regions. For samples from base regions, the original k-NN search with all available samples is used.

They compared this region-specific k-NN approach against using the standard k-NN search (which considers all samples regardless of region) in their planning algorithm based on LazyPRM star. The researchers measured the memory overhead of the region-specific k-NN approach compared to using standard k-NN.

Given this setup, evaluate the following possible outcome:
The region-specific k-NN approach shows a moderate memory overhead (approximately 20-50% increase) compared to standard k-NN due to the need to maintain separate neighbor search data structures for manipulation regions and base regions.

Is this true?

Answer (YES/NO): YES